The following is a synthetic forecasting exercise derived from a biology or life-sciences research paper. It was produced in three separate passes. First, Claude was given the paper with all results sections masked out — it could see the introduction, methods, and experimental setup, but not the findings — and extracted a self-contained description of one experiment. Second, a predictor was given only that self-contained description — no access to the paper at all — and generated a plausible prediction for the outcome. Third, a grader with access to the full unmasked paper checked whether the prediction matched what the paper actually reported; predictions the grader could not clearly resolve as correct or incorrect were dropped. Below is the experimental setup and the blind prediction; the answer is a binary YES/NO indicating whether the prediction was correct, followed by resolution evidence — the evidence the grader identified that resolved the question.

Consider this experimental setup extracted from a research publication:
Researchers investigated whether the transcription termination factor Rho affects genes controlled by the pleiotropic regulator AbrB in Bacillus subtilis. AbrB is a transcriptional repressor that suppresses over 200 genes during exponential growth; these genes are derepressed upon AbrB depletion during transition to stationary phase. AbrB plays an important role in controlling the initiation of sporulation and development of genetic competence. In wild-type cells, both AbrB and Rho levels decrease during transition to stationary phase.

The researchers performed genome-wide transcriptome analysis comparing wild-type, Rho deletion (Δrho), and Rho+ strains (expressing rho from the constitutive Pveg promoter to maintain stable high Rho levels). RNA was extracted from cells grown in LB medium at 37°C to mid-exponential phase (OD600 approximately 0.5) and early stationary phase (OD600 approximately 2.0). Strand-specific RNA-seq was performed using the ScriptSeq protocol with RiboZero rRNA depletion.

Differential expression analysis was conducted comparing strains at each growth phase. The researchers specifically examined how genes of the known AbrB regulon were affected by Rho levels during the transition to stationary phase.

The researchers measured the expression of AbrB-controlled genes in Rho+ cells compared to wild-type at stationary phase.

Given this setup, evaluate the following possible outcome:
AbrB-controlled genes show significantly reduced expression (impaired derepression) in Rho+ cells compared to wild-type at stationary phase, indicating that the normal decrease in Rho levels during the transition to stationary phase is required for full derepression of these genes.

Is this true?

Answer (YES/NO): YES